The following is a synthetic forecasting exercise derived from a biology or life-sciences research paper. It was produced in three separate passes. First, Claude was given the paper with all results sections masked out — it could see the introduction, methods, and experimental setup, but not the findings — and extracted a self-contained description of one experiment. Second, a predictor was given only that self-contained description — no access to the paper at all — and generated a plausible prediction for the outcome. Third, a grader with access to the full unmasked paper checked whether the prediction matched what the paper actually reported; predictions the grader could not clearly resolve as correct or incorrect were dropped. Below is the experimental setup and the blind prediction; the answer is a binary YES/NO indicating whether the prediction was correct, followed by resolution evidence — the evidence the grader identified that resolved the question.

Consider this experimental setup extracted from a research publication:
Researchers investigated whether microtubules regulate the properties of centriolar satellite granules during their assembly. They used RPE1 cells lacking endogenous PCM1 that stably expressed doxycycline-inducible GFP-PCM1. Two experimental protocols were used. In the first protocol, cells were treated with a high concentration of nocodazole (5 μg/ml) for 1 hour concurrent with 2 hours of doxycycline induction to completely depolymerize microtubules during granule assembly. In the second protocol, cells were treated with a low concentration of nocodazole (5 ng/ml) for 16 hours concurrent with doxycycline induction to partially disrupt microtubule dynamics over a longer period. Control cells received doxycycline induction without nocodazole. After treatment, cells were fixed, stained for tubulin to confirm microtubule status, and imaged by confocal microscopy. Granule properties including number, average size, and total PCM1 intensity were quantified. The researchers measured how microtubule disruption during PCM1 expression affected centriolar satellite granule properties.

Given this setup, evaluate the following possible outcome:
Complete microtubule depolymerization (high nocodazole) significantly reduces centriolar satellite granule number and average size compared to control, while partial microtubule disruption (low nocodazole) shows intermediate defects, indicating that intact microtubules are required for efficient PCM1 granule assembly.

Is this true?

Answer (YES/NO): YES